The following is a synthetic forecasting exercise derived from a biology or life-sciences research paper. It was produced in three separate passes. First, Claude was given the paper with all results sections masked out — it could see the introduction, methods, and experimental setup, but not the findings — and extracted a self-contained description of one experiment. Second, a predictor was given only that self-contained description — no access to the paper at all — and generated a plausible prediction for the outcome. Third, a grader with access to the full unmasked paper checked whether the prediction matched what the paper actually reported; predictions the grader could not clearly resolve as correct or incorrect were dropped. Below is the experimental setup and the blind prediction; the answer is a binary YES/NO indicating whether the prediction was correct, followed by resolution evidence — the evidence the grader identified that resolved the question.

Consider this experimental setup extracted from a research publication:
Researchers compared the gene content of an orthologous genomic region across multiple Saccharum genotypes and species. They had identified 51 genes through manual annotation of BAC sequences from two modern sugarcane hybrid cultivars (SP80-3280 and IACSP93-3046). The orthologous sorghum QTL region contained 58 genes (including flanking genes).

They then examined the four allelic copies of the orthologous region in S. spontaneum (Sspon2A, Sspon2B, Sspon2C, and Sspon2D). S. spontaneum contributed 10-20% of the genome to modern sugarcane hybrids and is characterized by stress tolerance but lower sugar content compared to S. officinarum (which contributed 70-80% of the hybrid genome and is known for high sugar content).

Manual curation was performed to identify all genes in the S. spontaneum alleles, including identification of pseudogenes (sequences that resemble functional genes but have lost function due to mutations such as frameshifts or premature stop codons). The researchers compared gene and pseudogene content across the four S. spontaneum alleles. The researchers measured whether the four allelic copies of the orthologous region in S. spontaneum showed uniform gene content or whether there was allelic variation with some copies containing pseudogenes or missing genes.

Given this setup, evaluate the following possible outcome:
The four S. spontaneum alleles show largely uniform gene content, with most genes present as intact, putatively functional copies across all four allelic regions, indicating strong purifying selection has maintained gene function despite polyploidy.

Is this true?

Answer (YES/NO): NO